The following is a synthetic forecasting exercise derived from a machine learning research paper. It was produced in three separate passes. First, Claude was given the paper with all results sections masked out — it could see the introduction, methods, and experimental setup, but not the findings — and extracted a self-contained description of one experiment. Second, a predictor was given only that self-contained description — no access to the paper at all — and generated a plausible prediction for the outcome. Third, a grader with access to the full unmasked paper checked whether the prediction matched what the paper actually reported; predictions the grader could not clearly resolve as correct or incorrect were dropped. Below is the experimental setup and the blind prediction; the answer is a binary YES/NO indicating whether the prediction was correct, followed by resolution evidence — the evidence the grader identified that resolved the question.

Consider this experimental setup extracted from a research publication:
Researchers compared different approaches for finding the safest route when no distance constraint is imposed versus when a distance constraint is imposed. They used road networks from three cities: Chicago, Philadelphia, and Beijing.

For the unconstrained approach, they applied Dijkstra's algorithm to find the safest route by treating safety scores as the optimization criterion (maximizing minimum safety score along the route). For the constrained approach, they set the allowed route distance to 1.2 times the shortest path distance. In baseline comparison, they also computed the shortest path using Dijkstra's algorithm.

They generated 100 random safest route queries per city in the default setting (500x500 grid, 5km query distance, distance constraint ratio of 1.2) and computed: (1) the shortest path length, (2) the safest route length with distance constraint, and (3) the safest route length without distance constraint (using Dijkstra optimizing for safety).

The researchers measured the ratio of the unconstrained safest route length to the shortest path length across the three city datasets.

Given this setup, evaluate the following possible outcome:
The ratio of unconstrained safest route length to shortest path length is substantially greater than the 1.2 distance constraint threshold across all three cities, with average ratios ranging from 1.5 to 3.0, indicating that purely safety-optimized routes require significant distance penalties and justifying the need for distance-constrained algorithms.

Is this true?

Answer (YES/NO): NO